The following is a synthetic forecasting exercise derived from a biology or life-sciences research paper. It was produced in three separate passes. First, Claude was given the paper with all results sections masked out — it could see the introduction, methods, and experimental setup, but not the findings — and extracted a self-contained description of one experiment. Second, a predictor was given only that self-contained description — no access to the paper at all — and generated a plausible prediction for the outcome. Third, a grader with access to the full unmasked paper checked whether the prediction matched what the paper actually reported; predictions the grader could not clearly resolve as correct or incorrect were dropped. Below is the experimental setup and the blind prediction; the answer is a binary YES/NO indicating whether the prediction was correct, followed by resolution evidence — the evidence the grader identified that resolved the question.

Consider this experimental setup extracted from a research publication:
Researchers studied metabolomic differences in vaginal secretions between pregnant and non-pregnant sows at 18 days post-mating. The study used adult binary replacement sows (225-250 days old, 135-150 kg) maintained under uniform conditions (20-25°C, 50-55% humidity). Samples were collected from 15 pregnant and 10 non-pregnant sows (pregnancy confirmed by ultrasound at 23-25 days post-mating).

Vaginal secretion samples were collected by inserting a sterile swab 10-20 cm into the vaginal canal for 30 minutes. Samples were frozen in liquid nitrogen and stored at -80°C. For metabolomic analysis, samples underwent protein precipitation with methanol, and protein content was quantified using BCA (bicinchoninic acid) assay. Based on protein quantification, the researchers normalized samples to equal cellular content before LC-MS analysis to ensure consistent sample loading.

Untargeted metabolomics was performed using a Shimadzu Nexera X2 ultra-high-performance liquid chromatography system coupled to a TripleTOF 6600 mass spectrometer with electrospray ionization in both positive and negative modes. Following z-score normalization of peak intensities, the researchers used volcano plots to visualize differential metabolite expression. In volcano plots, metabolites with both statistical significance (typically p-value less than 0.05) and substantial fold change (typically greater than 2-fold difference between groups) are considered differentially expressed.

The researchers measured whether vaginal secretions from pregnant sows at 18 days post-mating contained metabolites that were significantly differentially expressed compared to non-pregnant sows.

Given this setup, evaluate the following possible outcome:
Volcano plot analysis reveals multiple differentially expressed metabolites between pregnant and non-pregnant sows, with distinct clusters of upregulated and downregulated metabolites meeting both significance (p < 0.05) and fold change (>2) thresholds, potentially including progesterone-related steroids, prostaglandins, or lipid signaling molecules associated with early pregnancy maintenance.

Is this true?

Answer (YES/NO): YES